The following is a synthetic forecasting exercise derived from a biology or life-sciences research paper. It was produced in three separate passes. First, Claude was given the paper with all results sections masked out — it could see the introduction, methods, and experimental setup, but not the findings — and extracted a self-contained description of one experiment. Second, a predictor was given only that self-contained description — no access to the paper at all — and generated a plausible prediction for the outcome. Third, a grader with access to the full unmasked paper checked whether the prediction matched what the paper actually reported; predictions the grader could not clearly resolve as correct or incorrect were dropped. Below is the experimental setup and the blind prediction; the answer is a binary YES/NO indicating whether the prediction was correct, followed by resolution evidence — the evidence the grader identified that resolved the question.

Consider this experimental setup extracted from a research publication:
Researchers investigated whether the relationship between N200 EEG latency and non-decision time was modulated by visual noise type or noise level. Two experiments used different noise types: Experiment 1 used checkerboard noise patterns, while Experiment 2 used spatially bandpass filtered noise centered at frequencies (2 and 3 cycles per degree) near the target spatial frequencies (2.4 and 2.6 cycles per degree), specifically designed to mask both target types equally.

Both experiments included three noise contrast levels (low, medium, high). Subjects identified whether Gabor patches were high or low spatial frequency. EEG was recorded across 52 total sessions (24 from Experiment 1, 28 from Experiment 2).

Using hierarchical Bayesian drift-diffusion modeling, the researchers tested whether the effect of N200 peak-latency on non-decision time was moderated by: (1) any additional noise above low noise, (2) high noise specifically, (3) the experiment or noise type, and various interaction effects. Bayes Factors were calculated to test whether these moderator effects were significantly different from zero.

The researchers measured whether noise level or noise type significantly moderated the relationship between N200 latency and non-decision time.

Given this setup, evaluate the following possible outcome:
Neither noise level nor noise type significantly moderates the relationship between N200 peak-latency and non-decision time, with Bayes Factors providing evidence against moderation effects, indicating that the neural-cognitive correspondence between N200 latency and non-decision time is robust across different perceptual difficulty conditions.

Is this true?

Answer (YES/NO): NO